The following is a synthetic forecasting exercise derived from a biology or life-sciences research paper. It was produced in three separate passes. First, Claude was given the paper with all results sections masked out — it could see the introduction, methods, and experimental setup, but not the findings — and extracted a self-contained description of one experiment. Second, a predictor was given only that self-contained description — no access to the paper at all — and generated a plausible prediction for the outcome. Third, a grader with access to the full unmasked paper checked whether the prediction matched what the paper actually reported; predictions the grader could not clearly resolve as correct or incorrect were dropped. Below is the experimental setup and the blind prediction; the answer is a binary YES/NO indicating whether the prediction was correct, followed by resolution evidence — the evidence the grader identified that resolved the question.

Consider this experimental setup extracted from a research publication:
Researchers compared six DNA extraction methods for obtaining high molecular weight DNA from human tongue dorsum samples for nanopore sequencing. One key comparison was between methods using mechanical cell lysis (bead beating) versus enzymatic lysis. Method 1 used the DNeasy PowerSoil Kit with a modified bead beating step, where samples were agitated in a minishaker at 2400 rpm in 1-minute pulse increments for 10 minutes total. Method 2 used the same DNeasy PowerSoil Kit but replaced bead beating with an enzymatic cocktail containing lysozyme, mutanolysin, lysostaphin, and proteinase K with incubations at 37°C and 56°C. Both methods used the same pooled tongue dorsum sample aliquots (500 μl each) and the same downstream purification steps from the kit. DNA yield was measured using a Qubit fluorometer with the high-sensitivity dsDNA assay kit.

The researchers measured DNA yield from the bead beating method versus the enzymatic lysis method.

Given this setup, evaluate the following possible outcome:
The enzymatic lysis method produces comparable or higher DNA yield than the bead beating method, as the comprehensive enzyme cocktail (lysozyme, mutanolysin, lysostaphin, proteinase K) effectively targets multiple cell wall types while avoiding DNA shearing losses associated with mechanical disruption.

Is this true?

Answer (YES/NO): YES